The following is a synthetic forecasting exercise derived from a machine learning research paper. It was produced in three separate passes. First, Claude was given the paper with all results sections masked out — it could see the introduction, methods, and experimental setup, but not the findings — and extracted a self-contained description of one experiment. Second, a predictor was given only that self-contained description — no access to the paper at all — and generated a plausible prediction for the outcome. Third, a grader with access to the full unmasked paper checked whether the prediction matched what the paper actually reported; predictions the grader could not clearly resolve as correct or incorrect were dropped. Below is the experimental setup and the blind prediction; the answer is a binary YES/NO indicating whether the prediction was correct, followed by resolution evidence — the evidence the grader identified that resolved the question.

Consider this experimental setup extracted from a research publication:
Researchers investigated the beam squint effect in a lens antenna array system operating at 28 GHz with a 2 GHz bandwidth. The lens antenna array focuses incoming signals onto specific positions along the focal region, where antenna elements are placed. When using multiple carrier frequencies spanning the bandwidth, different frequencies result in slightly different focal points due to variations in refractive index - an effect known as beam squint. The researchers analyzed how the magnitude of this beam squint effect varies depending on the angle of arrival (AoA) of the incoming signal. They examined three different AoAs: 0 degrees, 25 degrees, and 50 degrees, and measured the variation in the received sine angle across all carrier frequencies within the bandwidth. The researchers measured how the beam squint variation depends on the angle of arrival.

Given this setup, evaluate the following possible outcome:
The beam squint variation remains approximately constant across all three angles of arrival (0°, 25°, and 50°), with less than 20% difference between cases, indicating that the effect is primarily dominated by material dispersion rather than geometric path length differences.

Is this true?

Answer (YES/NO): NO